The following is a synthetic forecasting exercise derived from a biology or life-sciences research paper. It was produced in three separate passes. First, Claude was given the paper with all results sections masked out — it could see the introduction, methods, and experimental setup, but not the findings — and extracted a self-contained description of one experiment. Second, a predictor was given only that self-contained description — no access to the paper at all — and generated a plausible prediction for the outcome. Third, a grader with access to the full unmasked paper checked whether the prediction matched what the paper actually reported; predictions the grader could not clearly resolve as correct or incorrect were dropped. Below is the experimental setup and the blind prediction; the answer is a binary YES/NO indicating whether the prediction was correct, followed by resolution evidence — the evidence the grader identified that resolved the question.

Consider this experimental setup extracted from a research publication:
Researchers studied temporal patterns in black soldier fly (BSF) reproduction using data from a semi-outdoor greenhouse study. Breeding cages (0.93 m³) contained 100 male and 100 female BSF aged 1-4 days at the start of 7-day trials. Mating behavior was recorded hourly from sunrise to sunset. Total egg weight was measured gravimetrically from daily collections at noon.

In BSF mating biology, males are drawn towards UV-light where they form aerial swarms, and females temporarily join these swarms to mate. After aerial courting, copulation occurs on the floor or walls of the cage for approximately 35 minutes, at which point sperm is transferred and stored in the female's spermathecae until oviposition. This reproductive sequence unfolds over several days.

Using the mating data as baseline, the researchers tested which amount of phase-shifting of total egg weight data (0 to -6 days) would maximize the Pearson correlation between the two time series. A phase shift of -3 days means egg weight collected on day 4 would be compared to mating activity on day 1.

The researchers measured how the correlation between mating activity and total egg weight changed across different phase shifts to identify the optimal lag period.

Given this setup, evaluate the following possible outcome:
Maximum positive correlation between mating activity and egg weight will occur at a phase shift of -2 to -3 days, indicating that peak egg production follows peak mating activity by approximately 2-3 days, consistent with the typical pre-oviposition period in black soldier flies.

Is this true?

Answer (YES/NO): YES